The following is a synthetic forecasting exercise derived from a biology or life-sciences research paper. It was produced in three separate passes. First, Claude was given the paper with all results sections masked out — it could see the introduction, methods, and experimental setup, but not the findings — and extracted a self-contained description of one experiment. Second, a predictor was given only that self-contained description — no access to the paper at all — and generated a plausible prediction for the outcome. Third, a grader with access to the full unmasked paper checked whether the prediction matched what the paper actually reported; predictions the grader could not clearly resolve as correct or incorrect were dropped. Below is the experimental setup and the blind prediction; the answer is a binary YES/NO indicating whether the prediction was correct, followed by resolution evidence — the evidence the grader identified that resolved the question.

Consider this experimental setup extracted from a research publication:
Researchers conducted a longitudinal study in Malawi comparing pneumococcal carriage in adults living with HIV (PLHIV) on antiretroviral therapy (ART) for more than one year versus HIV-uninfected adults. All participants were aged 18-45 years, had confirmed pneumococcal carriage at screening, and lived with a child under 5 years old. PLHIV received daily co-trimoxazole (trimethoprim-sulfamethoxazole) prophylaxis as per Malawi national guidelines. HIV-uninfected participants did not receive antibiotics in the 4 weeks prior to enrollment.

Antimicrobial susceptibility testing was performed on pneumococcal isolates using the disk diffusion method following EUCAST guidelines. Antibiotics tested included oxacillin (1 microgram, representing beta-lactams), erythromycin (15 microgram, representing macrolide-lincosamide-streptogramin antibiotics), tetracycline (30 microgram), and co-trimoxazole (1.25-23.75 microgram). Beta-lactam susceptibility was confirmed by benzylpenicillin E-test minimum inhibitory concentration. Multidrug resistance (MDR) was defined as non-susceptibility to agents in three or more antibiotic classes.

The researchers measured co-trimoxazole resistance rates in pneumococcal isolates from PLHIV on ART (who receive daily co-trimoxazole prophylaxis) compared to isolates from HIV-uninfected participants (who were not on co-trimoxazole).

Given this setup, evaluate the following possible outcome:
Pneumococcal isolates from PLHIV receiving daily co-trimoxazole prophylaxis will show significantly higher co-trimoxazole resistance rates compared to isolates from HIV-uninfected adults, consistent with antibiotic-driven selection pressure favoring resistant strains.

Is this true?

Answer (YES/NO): YES